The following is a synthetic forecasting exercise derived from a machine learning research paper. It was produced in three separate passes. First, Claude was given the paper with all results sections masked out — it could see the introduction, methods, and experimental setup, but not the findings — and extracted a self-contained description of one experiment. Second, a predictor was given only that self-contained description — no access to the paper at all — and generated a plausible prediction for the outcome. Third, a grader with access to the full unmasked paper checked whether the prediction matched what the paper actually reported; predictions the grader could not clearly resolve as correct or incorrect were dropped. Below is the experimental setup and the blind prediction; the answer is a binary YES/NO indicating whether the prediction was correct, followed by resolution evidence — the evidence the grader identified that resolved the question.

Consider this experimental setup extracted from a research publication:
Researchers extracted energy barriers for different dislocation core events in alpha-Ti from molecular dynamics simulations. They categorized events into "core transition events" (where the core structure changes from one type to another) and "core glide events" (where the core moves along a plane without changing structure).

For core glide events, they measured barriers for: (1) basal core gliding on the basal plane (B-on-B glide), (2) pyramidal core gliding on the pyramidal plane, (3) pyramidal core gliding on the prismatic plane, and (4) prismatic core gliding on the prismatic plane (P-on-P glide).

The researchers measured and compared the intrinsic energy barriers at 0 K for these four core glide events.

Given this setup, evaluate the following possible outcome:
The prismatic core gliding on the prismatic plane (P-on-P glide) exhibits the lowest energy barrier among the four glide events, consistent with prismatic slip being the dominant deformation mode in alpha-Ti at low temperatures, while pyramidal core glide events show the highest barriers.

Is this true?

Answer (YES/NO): YES